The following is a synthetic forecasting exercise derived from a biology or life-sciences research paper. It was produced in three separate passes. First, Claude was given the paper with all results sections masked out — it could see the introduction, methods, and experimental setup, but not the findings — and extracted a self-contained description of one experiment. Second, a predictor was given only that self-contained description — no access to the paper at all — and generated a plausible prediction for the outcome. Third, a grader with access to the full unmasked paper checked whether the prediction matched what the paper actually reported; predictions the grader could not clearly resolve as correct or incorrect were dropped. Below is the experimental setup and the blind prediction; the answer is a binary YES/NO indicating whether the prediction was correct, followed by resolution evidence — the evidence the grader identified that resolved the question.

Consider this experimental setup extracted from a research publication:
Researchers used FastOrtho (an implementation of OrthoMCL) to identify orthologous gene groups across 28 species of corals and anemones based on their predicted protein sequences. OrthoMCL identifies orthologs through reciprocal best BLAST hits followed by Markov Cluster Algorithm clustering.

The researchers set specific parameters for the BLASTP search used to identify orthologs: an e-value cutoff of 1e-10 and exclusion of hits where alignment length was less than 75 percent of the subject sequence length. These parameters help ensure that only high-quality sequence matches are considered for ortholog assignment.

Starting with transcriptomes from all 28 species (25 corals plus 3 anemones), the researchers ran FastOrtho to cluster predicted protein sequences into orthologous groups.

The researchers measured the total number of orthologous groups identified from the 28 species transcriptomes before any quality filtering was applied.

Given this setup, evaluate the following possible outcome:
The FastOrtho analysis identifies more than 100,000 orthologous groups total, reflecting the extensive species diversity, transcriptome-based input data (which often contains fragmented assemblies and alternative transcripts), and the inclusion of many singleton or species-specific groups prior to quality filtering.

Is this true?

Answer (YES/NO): YES